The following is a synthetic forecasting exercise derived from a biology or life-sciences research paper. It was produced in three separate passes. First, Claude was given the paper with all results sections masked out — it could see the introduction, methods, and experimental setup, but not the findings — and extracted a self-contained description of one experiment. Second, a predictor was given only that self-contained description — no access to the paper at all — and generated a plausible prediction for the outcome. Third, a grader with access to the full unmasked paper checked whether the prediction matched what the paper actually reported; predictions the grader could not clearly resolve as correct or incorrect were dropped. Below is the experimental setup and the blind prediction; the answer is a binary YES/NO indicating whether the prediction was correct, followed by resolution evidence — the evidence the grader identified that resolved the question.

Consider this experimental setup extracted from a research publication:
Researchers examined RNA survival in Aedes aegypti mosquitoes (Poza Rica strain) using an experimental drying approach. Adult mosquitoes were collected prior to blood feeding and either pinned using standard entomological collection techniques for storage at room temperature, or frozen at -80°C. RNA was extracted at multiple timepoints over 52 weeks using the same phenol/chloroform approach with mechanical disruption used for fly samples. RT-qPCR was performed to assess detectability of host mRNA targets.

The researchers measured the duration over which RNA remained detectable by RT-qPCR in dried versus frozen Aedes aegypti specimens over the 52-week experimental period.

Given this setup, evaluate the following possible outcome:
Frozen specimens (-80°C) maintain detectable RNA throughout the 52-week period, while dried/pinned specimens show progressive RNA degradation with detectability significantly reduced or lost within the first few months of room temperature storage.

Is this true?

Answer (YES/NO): NO